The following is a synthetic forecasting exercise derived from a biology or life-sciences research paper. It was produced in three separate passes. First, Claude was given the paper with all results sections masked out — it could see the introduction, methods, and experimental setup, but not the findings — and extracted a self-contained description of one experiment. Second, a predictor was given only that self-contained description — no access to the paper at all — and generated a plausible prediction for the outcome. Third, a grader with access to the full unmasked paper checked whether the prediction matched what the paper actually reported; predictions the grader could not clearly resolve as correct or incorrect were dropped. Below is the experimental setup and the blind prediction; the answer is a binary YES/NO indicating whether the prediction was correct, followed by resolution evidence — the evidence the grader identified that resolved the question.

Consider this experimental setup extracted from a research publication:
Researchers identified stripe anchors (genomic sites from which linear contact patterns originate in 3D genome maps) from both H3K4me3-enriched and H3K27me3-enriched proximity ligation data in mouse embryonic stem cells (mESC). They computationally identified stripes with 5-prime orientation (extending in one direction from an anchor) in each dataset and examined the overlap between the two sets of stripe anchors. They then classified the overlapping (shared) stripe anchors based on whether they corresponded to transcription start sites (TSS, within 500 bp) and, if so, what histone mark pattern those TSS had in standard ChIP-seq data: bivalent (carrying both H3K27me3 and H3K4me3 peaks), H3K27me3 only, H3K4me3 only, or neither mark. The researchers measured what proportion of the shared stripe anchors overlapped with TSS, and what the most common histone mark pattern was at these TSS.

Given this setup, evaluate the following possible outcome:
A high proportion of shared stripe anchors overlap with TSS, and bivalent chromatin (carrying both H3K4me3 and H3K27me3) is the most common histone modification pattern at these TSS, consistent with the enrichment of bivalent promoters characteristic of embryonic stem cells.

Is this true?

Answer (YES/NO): YES